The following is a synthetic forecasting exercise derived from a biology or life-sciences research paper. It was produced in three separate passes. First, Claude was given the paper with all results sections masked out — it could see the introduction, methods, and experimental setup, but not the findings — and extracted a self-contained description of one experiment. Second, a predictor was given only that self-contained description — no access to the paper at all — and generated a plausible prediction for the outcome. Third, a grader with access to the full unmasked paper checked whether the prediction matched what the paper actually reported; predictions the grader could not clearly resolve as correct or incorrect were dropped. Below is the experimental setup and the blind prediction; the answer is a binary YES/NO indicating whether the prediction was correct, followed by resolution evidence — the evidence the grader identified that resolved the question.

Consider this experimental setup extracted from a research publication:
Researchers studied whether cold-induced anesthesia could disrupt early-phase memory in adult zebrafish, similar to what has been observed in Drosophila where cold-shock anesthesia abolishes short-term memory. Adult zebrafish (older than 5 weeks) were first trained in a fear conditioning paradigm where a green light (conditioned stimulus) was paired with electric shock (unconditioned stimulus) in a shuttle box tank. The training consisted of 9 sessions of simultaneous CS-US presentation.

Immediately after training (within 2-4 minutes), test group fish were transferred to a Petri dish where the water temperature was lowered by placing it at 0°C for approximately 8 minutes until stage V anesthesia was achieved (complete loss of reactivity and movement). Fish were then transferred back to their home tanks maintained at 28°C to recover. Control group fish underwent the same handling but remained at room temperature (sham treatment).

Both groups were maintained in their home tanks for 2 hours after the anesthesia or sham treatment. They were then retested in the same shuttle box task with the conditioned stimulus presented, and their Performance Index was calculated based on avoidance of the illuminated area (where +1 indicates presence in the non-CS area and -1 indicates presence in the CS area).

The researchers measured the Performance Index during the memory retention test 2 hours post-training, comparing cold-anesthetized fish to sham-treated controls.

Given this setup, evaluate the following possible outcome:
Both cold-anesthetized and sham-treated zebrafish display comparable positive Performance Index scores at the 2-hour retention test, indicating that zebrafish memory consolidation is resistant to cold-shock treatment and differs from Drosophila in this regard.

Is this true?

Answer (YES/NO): YES